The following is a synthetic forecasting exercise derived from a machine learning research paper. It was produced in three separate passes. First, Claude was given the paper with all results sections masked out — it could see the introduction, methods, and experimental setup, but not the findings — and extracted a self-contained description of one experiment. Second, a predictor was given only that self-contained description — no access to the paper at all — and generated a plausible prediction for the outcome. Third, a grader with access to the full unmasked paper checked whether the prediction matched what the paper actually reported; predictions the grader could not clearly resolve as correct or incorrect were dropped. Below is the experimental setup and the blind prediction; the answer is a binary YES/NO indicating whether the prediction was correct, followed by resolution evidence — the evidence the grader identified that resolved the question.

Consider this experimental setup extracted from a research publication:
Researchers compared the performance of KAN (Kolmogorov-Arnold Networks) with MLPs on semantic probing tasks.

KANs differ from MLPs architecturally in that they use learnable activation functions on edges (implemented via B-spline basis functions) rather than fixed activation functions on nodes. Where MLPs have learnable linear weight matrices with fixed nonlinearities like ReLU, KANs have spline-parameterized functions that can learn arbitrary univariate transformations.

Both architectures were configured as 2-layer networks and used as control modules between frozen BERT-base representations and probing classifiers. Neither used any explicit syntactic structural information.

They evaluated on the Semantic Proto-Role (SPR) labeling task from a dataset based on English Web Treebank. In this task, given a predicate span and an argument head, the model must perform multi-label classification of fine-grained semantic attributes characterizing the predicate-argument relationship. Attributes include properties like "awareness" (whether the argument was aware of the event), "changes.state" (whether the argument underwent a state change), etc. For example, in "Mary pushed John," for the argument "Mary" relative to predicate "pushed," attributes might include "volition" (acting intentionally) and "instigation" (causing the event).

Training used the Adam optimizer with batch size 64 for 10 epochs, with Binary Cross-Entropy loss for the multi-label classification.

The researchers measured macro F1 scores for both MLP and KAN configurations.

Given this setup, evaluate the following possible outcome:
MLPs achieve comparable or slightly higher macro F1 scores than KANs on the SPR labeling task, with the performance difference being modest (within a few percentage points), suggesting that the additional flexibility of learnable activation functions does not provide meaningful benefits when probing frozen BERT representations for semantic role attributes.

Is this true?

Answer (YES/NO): YES